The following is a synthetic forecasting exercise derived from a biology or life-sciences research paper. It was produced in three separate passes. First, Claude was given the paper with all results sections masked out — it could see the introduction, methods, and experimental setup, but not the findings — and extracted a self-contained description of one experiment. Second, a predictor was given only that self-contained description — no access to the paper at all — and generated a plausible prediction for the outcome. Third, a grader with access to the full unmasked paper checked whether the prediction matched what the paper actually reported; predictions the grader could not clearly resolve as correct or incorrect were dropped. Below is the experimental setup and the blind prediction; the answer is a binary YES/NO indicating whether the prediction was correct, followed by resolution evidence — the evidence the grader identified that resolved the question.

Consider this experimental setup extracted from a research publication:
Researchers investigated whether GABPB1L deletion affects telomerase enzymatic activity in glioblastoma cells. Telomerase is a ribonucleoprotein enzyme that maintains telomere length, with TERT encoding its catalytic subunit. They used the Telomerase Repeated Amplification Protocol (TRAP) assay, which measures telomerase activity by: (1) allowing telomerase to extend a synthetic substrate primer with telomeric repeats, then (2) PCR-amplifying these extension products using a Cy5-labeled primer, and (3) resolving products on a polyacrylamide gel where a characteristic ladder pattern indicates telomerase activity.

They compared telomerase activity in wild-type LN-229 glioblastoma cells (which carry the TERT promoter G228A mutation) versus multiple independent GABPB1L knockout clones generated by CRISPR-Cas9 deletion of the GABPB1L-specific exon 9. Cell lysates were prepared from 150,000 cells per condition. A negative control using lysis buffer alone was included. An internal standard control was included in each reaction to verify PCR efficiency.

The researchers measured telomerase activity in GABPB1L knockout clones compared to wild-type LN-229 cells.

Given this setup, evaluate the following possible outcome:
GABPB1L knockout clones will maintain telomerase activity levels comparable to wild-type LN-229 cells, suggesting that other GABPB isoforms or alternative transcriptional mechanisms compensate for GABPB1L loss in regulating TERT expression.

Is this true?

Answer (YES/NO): NO